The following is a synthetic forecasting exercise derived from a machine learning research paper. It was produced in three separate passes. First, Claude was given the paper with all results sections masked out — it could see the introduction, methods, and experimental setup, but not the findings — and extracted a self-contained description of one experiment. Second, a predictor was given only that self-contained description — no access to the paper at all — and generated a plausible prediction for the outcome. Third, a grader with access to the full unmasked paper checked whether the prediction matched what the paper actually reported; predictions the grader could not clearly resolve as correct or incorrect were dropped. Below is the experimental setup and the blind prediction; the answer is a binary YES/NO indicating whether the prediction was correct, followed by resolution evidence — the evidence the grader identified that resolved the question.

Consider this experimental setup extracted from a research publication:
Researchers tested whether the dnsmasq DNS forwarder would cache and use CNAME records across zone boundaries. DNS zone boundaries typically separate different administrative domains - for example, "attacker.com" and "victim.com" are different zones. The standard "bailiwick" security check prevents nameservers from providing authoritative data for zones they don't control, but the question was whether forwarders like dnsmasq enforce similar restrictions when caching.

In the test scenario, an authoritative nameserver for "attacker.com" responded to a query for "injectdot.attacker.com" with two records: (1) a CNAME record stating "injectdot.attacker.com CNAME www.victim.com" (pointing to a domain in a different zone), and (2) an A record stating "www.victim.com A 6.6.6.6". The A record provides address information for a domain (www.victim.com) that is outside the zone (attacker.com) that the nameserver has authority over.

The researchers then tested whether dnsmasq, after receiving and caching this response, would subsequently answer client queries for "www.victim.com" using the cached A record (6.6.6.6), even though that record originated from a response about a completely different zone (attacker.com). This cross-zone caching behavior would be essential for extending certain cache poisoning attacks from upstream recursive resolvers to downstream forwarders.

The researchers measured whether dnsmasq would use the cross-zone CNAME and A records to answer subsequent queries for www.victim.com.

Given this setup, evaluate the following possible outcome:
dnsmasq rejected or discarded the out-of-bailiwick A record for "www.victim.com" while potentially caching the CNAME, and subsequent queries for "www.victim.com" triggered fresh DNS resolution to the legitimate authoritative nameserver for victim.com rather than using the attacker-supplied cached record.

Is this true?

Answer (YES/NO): NO